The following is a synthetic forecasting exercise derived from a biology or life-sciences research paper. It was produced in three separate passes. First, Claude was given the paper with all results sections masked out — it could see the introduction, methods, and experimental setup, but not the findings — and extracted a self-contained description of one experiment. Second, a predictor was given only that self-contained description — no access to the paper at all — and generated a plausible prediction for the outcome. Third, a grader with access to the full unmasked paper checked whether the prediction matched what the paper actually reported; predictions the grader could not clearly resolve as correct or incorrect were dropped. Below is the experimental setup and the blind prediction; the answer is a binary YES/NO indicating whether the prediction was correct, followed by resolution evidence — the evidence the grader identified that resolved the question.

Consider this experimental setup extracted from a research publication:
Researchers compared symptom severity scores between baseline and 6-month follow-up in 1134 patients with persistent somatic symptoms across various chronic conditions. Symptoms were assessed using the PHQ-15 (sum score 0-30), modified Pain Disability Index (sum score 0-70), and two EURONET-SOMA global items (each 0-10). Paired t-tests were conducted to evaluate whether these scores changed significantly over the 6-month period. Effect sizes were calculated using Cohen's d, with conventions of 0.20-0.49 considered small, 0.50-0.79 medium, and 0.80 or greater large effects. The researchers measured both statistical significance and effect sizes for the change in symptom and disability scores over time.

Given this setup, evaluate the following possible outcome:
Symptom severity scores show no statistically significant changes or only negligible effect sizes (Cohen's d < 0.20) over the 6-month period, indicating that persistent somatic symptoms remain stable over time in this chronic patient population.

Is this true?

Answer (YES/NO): YES